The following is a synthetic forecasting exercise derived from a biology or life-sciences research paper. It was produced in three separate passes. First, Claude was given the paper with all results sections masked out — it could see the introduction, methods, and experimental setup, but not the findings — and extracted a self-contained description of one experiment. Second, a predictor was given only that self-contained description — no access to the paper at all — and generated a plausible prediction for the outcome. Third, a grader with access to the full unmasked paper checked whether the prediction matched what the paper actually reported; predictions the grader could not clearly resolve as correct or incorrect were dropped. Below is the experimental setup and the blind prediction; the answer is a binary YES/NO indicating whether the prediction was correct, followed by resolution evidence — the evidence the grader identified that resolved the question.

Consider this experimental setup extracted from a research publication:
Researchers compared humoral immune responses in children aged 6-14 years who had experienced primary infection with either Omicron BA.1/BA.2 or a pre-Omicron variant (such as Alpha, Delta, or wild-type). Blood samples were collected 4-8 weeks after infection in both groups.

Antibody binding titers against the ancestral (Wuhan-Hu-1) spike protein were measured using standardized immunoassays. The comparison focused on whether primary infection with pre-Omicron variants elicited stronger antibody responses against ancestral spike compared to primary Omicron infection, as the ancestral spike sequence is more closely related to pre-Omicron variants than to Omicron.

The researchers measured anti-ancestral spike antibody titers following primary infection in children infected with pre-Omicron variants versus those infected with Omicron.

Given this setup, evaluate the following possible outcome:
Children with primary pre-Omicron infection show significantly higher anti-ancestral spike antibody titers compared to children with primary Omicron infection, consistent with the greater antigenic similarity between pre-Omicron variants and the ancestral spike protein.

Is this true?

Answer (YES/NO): YES